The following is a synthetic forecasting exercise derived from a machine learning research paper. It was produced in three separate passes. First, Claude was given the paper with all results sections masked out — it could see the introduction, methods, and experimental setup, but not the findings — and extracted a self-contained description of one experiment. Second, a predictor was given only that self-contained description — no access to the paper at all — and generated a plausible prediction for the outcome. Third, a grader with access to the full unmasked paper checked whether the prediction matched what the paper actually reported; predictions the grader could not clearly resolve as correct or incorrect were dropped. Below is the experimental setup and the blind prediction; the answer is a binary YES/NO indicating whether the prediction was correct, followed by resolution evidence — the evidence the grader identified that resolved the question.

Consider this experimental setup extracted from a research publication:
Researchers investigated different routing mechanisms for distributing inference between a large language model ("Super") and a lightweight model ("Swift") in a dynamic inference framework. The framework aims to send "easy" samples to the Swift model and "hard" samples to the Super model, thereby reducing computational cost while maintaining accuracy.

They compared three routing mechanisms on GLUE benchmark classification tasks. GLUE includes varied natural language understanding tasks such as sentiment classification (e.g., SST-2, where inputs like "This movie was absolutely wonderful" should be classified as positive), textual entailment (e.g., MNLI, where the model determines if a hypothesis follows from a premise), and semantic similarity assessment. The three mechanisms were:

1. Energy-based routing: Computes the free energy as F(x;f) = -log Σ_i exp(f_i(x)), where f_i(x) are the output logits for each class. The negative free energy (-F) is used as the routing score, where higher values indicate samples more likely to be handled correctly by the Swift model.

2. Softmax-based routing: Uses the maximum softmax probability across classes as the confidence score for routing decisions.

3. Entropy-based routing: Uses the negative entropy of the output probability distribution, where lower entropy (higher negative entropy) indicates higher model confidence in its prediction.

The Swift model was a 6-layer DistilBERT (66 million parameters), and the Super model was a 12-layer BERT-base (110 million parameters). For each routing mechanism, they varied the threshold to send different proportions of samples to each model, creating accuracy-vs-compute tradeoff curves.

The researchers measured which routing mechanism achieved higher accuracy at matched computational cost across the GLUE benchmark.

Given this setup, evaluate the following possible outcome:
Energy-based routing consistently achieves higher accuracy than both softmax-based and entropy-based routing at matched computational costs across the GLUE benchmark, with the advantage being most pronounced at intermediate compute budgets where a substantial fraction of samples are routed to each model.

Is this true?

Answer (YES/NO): YES